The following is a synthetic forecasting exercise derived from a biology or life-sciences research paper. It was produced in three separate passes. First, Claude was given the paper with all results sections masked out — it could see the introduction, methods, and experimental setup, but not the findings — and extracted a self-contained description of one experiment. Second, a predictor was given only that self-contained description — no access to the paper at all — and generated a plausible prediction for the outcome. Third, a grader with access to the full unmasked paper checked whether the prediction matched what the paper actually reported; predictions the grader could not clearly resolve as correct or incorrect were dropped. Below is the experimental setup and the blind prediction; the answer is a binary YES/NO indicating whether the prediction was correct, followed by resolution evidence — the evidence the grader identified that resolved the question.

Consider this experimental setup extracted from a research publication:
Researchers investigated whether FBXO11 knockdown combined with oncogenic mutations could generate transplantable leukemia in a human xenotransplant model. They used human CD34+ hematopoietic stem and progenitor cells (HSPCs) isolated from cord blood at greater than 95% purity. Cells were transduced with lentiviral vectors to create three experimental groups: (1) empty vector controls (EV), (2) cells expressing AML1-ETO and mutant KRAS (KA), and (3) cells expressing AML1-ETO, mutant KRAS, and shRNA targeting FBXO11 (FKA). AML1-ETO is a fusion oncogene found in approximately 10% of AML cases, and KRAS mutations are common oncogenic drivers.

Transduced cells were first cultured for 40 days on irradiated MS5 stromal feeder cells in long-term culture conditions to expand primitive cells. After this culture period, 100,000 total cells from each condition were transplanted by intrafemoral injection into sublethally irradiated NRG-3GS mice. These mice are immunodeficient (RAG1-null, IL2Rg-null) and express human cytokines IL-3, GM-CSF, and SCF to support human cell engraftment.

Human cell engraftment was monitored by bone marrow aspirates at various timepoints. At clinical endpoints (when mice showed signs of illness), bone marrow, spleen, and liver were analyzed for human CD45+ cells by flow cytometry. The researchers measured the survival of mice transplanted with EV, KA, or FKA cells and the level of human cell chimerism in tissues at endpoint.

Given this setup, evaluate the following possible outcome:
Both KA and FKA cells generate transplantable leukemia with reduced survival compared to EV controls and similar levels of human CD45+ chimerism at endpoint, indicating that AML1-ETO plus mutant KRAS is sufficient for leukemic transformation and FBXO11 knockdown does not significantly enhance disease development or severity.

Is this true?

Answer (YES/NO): NO